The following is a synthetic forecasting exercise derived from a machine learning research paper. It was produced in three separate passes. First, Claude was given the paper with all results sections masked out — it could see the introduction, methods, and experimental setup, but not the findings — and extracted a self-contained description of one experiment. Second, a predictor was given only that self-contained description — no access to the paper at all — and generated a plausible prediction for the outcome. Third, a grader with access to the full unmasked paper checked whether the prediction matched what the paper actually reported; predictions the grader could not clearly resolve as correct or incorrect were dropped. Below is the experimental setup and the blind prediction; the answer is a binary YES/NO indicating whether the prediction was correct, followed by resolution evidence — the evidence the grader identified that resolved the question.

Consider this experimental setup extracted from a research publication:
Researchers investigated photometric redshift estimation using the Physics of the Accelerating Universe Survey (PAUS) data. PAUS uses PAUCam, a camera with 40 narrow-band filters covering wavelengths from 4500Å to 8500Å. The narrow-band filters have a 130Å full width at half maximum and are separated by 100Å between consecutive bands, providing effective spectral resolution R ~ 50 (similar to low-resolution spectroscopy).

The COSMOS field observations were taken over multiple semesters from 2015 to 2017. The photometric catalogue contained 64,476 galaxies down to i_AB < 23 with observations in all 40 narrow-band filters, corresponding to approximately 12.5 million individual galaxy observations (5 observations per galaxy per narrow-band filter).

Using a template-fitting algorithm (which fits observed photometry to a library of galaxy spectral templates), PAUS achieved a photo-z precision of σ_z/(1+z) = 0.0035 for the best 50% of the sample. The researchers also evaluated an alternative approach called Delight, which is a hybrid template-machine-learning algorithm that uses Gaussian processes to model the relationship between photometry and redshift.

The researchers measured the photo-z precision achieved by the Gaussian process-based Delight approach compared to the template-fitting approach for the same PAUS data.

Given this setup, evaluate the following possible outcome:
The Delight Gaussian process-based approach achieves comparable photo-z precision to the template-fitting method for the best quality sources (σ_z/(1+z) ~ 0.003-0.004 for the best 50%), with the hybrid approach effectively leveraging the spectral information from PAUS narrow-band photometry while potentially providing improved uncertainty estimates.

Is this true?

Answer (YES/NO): YES